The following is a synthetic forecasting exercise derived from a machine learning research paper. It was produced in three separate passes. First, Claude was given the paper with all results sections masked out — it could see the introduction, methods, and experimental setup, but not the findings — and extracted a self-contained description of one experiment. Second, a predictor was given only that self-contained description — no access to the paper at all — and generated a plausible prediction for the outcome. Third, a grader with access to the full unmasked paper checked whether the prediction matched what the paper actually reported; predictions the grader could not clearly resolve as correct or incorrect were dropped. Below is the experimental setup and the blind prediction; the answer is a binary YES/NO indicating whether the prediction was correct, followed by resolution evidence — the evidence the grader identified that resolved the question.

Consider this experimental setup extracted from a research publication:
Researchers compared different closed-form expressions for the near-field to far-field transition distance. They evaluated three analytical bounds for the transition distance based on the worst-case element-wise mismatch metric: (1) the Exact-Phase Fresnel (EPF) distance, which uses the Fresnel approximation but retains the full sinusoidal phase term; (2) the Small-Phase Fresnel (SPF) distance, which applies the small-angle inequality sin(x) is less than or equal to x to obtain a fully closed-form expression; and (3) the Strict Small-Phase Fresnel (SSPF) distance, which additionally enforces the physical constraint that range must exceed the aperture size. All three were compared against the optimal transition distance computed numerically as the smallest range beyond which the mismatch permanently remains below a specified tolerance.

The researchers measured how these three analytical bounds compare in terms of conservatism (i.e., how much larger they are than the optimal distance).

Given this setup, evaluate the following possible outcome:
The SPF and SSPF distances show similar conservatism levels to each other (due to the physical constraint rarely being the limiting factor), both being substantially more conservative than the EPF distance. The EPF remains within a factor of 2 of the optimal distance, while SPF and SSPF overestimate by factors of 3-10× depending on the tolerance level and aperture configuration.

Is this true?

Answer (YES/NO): NO